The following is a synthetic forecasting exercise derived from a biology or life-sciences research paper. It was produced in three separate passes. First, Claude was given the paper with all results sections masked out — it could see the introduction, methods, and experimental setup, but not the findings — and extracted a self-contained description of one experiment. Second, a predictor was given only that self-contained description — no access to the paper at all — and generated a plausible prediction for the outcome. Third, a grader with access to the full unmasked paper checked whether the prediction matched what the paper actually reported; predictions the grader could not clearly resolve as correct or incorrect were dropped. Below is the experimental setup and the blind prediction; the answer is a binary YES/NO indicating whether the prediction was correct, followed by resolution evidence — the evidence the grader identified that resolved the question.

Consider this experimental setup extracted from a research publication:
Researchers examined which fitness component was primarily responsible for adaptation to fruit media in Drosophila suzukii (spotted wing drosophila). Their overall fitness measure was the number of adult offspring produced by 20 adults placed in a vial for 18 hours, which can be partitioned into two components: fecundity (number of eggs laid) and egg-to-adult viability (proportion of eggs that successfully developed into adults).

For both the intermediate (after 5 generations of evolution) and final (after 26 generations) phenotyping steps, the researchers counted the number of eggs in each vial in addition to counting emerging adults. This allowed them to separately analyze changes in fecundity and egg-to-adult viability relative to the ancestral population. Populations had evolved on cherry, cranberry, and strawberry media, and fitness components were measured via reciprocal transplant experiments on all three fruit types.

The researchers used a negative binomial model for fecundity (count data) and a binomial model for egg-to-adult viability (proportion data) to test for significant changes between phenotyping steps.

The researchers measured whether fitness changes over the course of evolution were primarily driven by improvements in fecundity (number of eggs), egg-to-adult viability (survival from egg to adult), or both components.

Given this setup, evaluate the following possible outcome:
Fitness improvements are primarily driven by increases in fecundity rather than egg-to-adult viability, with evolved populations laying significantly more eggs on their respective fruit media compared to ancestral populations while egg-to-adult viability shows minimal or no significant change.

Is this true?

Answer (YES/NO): NO